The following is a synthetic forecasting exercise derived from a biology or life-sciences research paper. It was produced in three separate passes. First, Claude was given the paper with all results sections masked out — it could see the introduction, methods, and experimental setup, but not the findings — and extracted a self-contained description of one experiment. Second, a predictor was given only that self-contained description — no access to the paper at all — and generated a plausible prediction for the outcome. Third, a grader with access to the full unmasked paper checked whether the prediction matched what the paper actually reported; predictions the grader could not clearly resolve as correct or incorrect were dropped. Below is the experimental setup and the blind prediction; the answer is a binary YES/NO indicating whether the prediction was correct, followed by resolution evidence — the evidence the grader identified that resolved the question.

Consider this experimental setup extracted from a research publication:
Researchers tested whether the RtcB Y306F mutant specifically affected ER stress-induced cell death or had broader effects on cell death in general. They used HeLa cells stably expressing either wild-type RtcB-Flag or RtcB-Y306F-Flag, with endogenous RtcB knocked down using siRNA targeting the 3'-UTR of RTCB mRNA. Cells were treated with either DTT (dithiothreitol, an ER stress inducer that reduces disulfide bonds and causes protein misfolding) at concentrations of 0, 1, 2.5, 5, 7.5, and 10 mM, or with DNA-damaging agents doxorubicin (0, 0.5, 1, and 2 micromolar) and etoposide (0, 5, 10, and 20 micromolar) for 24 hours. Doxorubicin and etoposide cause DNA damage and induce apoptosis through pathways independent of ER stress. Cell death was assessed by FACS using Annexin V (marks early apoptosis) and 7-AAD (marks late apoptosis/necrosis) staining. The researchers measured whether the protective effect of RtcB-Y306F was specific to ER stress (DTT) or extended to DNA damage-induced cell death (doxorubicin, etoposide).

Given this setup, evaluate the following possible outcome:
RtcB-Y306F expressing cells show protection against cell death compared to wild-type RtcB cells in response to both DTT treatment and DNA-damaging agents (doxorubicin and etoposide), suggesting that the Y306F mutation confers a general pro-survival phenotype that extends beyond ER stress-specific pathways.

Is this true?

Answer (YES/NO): NO